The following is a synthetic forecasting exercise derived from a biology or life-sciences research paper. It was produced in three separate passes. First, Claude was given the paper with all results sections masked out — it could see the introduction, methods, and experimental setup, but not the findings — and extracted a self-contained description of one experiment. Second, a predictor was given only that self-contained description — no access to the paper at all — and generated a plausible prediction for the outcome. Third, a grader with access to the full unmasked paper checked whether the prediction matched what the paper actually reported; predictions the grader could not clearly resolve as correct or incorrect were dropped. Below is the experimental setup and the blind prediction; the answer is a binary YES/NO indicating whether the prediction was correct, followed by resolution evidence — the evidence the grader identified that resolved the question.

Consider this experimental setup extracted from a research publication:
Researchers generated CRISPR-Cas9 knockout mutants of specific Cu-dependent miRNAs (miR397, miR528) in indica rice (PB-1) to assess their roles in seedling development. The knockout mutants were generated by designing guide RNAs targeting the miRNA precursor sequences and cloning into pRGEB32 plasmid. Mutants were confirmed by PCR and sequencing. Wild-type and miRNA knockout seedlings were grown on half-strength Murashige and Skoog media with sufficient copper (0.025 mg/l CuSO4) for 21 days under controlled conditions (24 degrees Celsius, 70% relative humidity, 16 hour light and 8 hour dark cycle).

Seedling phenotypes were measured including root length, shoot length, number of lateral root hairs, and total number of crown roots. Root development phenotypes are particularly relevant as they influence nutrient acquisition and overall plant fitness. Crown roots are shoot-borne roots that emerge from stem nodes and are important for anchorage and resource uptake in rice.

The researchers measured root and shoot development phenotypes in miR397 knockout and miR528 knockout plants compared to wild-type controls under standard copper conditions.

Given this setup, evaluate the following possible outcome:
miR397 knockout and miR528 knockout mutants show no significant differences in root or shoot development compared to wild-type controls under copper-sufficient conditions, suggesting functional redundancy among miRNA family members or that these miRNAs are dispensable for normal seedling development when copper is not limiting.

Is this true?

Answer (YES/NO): NO